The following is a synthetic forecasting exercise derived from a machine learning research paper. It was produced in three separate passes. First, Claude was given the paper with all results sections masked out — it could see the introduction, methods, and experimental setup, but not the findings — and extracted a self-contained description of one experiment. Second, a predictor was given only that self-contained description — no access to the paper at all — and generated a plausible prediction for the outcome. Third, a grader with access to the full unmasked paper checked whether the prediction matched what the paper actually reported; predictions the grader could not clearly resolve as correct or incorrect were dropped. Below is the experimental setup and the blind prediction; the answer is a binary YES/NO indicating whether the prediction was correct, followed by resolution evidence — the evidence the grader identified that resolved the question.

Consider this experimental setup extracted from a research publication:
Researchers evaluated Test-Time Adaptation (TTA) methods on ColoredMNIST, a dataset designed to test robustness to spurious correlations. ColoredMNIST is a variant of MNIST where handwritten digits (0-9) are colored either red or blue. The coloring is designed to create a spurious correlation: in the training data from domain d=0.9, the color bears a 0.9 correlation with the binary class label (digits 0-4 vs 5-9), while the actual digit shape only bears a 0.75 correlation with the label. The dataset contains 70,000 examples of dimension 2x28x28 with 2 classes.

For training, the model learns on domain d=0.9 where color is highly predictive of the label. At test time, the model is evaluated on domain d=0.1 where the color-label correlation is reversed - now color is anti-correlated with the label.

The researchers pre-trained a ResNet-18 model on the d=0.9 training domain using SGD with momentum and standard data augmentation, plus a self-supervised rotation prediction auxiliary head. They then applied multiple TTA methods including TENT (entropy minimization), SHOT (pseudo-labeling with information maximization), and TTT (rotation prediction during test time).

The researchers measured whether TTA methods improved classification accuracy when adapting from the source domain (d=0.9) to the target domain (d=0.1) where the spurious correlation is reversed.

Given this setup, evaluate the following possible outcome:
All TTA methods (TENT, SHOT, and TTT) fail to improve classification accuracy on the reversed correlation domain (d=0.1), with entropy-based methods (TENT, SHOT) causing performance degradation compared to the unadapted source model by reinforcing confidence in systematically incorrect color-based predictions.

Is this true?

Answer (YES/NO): NO